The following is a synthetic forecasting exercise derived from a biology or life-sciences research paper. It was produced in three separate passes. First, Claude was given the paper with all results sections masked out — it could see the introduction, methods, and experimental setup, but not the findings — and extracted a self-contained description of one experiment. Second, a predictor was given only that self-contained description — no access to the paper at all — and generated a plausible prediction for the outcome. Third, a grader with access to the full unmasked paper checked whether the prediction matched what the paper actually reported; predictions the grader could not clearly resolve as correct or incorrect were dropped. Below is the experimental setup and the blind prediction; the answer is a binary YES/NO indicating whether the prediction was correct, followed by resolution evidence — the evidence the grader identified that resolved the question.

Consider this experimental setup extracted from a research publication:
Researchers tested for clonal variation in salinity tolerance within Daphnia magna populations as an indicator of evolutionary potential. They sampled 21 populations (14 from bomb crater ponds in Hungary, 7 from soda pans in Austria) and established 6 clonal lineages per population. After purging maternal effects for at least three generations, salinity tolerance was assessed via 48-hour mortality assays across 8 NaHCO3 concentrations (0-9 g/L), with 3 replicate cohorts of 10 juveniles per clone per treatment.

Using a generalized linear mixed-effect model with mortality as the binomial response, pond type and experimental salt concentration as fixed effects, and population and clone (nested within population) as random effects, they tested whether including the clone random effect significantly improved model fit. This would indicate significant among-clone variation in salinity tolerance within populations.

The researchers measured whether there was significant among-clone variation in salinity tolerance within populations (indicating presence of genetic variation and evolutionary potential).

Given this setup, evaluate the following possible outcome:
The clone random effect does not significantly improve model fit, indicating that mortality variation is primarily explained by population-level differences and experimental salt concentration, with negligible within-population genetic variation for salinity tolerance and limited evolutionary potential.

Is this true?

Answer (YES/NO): NO